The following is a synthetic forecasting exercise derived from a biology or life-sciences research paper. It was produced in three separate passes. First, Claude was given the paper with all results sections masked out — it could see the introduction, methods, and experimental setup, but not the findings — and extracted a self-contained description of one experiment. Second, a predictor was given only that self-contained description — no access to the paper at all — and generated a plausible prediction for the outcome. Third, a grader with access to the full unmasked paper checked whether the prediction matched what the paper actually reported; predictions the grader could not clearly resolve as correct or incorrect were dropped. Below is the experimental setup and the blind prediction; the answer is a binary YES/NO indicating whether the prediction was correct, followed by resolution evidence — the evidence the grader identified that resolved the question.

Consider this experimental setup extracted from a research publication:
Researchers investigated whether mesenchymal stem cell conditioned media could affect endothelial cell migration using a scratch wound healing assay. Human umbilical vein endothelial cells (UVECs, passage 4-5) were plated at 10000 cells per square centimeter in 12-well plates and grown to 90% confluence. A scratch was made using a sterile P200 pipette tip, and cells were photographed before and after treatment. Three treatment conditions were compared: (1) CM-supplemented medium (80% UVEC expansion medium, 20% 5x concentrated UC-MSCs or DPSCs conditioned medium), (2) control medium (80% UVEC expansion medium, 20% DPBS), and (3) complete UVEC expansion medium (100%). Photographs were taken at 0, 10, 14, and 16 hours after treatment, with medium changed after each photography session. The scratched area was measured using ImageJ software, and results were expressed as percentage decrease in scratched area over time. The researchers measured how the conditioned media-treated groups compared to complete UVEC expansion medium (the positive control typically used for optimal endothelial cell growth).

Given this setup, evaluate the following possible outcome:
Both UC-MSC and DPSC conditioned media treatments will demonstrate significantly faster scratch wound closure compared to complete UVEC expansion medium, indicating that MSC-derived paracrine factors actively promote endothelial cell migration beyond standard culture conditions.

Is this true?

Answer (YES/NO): YES